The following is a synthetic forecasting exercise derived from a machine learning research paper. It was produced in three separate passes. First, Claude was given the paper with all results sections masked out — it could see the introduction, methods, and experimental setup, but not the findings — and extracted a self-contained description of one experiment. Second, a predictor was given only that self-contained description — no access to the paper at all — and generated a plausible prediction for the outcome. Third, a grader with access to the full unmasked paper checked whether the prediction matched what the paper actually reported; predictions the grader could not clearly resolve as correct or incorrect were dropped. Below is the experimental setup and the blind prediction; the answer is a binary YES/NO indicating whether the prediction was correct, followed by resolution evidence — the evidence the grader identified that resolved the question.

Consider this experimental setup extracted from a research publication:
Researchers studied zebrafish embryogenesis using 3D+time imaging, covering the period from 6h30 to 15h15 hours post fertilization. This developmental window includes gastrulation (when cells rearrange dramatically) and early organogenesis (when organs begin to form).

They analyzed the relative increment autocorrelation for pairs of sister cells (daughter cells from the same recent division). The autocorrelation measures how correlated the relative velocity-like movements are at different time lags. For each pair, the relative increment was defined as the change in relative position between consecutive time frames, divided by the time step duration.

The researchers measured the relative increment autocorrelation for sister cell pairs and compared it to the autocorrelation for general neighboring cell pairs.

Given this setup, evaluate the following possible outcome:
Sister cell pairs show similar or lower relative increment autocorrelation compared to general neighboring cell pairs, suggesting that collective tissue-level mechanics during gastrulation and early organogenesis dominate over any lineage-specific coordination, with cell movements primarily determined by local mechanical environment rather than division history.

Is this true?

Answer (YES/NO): YES